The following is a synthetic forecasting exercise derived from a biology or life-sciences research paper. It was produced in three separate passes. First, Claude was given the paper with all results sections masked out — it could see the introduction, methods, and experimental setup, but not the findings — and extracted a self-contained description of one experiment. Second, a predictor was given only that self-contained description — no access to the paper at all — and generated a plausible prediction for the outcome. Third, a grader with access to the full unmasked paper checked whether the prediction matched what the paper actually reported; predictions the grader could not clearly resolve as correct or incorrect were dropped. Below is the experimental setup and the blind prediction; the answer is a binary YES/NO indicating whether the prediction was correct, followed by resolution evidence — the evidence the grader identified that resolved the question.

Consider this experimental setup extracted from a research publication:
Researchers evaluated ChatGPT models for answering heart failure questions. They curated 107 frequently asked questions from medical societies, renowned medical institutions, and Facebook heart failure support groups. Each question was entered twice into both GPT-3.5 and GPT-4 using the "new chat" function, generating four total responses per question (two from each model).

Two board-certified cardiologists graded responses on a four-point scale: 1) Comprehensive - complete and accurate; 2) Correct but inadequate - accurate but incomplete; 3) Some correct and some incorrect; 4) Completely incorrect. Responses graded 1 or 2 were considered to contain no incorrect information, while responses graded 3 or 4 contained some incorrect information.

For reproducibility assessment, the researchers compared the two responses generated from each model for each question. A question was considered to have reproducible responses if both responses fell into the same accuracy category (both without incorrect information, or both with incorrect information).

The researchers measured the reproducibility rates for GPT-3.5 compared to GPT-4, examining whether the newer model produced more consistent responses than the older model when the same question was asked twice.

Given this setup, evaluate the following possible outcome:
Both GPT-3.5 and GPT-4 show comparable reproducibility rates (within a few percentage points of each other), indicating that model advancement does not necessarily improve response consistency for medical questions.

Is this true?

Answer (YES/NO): YES